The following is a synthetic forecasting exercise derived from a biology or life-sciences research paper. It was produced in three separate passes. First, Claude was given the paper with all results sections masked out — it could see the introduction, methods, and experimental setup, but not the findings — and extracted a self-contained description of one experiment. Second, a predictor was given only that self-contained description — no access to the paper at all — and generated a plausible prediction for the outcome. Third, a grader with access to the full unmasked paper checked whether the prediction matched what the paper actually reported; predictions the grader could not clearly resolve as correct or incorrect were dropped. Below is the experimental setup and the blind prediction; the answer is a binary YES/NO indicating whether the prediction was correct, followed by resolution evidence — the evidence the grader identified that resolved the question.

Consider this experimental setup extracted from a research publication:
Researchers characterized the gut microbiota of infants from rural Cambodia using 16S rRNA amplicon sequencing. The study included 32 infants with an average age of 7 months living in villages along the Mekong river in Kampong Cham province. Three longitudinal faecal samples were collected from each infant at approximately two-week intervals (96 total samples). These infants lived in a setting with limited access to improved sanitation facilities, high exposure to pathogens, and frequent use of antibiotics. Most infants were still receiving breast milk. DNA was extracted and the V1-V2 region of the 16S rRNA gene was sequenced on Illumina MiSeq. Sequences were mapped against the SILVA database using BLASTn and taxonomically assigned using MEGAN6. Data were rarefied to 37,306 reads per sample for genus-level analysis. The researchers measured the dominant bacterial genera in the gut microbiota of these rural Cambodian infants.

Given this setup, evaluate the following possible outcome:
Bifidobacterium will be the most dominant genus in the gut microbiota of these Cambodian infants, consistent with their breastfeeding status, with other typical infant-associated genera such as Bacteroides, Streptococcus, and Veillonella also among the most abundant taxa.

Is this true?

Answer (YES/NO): NO